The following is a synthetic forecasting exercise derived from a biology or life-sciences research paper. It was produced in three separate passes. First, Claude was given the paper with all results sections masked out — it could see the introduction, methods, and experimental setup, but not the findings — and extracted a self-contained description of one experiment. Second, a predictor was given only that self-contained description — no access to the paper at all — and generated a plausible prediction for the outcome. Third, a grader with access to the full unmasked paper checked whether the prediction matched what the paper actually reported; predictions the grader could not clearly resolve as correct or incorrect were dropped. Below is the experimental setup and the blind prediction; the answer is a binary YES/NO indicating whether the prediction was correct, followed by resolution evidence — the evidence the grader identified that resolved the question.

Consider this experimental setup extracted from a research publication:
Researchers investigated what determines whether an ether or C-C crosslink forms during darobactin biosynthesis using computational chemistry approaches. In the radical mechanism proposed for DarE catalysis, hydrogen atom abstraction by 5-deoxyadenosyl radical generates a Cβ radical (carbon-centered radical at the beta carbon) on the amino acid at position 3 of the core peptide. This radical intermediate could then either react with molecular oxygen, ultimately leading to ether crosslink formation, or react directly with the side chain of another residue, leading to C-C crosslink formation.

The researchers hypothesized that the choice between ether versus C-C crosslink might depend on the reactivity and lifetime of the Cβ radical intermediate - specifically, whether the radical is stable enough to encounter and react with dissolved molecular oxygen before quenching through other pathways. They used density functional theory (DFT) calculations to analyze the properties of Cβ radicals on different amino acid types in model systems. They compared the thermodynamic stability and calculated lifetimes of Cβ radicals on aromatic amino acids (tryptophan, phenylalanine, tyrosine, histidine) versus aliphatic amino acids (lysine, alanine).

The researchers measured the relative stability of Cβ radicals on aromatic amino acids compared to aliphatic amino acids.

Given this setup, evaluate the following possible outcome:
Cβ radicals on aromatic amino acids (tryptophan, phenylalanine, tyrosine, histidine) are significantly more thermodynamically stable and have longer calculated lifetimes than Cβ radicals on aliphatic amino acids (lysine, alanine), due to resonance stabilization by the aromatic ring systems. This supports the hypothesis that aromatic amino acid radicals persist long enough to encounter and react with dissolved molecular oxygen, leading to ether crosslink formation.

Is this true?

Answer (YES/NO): YES